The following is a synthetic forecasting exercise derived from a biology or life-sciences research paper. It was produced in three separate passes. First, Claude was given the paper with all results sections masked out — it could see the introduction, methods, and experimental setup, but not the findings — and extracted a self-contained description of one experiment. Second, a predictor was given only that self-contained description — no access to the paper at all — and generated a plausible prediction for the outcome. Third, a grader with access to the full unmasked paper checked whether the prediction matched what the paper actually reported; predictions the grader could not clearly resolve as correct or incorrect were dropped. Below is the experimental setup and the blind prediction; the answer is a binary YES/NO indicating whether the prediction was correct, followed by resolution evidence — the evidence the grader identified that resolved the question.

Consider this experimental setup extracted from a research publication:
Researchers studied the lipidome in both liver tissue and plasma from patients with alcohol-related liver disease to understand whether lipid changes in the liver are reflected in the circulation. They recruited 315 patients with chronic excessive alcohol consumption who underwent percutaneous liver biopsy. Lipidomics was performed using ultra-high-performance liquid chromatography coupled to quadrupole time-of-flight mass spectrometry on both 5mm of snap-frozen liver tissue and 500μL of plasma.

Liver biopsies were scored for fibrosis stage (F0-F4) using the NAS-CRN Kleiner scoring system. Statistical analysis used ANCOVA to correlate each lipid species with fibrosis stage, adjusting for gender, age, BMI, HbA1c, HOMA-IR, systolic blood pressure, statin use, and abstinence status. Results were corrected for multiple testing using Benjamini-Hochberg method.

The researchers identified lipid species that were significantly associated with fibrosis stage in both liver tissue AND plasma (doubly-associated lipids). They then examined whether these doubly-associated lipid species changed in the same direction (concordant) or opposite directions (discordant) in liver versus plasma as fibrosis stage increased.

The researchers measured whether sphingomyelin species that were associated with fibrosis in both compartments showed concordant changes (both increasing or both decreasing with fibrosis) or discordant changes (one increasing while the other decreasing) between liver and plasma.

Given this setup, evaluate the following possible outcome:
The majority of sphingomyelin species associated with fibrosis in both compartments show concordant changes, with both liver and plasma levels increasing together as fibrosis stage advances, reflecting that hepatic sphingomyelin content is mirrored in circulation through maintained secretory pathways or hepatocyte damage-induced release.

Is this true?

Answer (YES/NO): NO